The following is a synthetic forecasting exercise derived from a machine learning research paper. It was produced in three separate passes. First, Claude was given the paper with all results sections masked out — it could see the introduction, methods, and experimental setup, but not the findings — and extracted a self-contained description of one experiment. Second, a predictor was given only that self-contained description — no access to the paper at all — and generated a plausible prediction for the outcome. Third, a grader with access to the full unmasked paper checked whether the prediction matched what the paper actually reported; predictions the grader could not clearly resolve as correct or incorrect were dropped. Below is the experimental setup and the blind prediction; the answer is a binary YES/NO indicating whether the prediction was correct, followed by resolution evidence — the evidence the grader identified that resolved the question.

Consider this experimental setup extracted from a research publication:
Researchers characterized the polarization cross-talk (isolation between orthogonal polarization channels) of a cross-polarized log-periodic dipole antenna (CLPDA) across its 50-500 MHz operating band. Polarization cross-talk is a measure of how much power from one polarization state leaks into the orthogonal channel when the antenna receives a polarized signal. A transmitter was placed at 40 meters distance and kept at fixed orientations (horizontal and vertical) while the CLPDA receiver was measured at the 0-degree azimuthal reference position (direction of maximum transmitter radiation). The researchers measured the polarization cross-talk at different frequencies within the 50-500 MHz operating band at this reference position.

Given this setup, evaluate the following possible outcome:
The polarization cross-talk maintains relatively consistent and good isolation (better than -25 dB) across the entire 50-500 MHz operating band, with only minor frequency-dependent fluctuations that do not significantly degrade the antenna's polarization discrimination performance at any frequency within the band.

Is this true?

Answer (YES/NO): YES